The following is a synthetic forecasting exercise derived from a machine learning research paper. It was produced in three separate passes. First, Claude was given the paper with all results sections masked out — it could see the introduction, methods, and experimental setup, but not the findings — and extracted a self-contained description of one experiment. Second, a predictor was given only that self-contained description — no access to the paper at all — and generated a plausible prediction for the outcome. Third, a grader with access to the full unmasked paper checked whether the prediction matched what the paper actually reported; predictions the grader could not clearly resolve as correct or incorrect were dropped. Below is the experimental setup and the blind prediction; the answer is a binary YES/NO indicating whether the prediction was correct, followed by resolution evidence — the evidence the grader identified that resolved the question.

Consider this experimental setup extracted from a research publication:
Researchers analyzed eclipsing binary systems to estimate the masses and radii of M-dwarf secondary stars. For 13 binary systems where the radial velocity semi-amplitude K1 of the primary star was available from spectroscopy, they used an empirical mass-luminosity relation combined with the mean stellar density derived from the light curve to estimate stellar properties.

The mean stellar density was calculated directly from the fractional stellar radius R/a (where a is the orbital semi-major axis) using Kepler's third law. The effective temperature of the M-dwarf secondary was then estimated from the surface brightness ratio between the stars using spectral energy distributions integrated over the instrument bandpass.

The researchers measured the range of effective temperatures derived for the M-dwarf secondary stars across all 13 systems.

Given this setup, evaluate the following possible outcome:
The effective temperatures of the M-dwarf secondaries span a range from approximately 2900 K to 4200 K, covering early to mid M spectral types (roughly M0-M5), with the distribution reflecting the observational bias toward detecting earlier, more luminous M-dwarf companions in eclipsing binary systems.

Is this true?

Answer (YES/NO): NO